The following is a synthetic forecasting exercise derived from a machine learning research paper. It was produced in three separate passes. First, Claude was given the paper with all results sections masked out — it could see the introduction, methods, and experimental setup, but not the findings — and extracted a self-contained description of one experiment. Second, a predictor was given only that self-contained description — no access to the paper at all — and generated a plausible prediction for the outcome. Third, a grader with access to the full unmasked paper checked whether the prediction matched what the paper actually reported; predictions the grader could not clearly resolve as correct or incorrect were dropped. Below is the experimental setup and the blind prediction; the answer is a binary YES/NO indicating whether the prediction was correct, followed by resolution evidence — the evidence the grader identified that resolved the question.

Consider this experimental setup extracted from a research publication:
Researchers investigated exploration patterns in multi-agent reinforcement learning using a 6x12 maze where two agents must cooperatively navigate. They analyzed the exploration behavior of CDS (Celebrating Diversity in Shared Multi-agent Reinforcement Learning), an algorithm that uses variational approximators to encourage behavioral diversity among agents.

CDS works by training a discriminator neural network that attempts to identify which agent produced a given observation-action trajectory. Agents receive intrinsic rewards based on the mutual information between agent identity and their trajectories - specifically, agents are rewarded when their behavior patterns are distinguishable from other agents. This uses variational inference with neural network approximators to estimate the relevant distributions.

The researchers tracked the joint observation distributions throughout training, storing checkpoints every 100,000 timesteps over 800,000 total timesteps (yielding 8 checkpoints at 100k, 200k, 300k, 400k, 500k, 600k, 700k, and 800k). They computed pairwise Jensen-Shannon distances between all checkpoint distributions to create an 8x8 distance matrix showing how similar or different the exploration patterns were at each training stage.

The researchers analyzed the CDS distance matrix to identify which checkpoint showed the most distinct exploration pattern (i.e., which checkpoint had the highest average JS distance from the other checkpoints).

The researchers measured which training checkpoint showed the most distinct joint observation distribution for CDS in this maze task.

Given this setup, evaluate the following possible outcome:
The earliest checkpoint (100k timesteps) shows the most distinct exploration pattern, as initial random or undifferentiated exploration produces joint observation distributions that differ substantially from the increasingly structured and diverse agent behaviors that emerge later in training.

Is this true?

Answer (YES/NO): NO